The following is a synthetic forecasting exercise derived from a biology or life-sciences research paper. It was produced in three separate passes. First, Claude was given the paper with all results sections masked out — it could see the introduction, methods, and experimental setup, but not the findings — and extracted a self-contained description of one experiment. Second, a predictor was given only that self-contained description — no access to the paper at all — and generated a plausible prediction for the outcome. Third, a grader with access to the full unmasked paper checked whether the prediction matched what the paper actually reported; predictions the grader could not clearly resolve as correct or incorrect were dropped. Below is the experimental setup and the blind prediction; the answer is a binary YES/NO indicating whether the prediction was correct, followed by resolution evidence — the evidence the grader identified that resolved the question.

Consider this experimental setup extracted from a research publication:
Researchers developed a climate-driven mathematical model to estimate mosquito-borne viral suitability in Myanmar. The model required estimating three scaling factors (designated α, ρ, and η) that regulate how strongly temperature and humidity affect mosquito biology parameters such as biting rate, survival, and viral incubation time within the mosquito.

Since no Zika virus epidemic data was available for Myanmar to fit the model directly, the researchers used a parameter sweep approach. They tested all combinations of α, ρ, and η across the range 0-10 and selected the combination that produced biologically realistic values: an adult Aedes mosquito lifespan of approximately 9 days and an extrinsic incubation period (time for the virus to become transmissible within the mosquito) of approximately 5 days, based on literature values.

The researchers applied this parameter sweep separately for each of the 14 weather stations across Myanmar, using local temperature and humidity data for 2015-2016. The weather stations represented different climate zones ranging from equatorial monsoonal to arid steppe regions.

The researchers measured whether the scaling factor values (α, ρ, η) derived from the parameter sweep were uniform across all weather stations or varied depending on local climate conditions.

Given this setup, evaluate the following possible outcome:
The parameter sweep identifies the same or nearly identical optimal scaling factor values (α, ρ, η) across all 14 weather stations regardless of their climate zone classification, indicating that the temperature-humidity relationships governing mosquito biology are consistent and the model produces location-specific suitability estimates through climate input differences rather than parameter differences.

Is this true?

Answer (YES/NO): NO